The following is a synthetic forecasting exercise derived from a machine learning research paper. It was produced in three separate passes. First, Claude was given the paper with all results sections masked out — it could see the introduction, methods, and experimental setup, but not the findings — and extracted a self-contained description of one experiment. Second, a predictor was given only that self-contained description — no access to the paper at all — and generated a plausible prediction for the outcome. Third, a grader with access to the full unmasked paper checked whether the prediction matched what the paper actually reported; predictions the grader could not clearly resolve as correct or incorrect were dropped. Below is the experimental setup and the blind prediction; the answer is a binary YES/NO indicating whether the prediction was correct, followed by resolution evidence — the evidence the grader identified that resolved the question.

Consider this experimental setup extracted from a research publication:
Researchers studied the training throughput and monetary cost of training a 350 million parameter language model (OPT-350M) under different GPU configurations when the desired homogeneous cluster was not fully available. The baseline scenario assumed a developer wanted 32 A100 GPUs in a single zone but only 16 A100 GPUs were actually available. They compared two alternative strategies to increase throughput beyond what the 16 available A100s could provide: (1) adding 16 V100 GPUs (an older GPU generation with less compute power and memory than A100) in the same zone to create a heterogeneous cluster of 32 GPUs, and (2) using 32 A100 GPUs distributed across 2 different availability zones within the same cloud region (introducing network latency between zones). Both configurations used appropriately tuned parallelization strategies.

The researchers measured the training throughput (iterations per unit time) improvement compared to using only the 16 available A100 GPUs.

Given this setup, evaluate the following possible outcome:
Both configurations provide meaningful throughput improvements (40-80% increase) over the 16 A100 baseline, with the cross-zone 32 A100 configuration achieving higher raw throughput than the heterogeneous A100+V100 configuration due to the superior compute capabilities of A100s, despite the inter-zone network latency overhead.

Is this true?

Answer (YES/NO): NO